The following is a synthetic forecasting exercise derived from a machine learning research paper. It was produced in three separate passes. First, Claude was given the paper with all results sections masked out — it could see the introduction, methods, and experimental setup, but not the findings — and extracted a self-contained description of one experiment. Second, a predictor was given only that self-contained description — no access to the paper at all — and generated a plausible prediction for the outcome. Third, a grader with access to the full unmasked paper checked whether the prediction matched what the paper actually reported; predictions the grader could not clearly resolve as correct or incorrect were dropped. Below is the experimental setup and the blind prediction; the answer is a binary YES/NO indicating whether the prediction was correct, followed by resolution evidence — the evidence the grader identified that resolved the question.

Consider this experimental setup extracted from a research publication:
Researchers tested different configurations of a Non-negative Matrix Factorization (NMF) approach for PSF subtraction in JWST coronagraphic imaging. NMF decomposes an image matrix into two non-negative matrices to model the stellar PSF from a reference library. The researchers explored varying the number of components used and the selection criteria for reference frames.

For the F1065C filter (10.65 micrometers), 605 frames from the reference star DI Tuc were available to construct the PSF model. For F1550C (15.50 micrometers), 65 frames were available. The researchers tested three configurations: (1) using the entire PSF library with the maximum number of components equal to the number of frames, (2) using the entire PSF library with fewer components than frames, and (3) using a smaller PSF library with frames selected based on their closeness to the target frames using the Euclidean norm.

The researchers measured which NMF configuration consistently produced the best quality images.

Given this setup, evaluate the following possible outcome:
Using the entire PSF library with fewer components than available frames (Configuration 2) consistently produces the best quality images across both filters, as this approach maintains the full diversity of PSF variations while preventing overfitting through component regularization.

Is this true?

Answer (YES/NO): NO